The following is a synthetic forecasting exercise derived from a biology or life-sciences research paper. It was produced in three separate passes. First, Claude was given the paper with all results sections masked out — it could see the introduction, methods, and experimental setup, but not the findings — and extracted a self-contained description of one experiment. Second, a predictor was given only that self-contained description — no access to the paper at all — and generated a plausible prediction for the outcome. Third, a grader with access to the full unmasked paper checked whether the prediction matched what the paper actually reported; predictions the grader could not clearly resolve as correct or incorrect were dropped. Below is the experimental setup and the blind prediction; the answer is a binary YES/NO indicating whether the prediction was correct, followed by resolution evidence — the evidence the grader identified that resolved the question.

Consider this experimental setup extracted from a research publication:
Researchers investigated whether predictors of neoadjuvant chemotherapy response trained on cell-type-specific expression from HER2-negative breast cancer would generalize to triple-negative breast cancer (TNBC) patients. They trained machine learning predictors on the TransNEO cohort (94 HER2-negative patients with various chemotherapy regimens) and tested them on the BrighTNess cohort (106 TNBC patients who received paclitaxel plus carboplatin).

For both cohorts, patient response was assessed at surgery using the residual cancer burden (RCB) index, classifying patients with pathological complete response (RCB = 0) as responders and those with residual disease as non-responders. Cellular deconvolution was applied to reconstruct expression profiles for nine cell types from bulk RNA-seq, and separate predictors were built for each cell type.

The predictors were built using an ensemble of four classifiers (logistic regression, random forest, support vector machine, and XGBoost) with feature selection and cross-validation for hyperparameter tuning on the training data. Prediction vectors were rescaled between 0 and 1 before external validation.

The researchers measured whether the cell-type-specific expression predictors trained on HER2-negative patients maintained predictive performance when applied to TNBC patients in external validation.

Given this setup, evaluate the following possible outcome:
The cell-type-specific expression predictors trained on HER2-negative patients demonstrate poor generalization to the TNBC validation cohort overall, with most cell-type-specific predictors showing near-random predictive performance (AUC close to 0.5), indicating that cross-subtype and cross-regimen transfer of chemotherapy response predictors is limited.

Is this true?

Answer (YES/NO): NO